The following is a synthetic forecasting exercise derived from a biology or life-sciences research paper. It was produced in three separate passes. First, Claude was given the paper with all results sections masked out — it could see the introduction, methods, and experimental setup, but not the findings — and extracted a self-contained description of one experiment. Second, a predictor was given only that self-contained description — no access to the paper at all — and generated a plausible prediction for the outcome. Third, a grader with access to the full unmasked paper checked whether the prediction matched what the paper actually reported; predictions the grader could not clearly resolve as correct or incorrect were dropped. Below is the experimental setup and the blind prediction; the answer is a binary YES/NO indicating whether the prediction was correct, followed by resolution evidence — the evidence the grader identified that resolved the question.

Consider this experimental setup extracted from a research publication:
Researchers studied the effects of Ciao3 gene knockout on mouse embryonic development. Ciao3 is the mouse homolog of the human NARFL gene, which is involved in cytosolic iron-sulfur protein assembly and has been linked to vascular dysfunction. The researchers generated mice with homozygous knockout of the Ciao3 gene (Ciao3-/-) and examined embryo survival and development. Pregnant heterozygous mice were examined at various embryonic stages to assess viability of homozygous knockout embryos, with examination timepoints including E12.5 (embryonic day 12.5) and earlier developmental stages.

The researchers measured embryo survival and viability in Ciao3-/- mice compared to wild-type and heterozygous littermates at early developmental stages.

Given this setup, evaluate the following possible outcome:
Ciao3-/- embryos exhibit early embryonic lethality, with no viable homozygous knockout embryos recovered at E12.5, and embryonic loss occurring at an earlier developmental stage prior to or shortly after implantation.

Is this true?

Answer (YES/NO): NO